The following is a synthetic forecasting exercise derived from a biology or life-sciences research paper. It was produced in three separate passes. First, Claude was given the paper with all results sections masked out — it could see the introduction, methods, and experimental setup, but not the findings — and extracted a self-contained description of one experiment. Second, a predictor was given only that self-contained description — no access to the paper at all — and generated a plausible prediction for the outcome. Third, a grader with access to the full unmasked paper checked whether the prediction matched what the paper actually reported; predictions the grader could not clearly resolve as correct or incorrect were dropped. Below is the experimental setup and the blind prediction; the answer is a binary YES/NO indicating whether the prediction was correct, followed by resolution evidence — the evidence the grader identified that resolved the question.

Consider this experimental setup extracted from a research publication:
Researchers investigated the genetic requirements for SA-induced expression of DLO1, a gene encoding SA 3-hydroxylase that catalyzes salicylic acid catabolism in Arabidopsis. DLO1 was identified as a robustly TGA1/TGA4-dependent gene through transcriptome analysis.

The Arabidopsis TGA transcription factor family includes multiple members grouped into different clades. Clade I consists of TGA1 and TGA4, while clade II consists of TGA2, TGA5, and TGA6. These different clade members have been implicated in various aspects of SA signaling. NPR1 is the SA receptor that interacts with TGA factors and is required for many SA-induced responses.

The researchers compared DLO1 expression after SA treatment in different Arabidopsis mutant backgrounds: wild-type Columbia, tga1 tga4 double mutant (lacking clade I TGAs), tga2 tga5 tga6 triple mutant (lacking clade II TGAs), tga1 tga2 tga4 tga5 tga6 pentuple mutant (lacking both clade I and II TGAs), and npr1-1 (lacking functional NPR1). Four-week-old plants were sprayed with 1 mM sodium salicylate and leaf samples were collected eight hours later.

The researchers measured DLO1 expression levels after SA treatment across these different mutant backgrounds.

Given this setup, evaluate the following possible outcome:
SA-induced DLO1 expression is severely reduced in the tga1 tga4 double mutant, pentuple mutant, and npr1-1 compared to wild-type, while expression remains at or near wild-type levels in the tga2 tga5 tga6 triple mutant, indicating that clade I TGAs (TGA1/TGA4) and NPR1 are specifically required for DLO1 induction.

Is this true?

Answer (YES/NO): NO